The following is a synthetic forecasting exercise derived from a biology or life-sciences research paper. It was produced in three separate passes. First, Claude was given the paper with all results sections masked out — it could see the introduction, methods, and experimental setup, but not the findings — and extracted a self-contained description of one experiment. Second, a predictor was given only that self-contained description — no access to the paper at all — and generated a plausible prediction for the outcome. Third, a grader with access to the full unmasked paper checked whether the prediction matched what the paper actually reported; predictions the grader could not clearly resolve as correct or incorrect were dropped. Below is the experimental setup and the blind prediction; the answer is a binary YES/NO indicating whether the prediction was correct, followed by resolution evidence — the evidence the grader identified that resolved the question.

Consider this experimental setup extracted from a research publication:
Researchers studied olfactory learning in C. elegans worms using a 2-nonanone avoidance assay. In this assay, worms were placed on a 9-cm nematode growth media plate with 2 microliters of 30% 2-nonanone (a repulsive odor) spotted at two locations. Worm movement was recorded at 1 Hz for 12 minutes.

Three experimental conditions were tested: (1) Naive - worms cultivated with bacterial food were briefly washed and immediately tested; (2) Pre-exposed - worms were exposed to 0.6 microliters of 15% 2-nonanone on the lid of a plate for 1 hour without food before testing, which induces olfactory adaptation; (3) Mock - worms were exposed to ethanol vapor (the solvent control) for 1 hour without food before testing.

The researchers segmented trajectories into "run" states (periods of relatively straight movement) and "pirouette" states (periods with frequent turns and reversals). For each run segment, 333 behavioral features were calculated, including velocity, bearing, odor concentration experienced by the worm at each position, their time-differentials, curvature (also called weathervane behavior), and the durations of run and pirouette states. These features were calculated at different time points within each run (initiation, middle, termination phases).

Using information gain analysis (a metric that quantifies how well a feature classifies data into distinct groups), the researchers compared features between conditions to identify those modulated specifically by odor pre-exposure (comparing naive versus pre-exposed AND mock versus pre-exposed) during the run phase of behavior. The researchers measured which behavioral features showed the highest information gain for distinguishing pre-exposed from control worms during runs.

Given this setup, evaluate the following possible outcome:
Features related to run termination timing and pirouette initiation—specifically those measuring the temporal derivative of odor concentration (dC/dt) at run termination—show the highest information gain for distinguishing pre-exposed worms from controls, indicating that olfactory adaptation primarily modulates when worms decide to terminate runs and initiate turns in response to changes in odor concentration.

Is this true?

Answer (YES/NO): NO